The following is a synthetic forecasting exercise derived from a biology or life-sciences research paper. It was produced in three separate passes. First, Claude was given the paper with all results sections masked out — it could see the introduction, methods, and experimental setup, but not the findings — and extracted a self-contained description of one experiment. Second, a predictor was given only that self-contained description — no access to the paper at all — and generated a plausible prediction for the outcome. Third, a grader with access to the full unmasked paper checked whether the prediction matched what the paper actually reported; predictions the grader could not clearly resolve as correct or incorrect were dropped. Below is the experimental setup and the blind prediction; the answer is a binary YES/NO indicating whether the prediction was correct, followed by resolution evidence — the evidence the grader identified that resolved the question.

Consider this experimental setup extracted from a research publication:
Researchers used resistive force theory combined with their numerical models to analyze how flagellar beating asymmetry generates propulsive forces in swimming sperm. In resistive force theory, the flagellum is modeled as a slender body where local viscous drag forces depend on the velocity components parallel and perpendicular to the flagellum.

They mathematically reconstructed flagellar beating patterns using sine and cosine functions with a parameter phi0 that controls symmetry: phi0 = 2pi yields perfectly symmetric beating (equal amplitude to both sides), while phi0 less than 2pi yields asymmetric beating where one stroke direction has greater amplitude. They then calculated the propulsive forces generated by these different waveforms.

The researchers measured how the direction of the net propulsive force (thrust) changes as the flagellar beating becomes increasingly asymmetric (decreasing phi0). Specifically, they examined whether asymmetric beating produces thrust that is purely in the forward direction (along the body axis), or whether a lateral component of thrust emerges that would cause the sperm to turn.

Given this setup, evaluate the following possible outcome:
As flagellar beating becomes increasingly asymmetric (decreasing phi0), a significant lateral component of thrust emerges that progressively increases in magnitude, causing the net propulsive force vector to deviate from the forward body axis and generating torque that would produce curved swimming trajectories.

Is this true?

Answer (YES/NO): NO